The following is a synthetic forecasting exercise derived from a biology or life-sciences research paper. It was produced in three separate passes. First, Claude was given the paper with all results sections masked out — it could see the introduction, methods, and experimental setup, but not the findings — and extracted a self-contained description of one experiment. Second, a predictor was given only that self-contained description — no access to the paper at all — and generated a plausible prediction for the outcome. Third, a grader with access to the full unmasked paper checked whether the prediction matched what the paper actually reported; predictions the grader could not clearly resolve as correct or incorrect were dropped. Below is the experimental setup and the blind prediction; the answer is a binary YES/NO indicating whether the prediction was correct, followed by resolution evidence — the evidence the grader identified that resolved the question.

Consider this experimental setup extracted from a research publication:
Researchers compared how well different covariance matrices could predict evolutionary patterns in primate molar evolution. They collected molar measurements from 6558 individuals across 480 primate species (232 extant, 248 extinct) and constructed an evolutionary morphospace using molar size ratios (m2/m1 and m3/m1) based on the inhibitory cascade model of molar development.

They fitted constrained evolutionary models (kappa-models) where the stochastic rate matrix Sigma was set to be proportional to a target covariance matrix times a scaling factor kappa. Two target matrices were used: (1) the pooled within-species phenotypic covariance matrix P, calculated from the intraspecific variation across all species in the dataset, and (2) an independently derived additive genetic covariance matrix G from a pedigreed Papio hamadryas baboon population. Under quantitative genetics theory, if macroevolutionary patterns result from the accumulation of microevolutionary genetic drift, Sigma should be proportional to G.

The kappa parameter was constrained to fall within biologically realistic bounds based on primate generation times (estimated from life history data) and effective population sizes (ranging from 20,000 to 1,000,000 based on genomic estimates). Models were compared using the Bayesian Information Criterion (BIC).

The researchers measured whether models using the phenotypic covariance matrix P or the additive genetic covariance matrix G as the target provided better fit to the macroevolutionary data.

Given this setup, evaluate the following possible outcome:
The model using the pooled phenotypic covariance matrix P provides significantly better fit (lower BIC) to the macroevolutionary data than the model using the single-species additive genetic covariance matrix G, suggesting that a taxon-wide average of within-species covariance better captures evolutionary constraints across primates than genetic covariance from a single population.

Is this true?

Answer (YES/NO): NO